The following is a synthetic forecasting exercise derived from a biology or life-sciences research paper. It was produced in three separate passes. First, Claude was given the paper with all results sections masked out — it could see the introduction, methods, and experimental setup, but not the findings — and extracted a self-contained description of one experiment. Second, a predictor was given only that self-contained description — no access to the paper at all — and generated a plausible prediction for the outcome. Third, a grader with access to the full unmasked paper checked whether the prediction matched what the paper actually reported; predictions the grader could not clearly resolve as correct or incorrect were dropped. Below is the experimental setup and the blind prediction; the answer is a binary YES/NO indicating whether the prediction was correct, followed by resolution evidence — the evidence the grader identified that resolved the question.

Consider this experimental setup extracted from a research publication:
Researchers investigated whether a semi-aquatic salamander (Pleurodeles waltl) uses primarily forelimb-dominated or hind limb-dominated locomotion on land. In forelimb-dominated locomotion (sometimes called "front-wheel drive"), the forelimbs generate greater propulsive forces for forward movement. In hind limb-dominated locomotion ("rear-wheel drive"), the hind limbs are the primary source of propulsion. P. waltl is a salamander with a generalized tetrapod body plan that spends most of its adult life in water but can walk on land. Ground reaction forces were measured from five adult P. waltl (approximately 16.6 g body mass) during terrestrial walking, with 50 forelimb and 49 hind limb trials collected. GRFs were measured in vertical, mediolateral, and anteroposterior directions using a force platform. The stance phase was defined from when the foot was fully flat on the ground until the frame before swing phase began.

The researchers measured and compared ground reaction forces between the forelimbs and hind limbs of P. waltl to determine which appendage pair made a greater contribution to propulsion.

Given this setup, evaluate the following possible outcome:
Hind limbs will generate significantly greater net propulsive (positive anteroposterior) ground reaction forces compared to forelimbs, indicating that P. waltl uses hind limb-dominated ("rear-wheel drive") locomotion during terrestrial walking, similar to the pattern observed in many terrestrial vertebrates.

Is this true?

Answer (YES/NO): YES